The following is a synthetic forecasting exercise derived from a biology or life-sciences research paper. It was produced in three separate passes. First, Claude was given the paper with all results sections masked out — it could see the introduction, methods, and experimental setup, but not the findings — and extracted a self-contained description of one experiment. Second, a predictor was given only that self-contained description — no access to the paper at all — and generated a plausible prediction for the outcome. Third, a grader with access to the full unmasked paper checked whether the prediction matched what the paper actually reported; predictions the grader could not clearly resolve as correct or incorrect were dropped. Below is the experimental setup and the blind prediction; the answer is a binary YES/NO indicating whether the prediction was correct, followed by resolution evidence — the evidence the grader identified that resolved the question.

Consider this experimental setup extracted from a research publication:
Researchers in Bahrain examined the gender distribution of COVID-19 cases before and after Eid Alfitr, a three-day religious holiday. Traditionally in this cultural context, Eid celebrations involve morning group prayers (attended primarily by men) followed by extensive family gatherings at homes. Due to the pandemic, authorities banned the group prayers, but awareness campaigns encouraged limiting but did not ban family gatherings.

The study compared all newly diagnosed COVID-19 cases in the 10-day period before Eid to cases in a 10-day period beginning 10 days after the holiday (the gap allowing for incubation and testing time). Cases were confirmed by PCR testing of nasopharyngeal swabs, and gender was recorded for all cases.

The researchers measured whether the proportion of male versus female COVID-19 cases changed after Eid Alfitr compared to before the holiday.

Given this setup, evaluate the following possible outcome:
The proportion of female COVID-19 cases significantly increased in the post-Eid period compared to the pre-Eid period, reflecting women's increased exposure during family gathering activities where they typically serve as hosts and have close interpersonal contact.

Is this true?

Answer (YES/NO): YES